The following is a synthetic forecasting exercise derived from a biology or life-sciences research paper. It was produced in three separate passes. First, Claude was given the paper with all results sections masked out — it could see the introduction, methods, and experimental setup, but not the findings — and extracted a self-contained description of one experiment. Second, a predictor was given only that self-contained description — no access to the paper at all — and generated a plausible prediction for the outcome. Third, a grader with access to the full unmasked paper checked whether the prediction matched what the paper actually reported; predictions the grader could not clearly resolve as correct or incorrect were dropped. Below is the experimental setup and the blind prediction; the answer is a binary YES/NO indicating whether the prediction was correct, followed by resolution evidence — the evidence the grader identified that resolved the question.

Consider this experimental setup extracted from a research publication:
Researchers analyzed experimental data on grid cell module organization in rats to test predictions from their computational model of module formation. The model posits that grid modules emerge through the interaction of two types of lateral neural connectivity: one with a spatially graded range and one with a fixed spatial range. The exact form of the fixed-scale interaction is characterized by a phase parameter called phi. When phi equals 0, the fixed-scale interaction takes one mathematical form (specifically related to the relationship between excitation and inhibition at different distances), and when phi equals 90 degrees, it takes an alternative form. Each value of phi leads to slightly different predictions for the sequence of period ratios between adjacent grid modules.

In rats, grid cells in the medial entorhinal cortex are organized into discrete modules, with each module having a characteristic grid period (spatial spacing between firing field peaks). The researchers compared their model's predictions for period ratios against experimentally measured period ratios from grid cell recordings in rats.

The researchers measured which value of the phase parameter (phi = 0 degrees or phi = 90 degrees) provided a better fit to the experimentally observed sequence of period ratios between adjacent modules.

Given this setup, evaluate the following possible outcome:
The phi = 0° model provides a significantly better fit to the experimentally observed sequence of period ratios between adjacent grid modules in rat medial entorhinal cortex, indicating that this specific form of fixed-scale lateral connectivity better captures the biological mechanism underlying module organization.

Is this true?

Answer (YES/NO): YES